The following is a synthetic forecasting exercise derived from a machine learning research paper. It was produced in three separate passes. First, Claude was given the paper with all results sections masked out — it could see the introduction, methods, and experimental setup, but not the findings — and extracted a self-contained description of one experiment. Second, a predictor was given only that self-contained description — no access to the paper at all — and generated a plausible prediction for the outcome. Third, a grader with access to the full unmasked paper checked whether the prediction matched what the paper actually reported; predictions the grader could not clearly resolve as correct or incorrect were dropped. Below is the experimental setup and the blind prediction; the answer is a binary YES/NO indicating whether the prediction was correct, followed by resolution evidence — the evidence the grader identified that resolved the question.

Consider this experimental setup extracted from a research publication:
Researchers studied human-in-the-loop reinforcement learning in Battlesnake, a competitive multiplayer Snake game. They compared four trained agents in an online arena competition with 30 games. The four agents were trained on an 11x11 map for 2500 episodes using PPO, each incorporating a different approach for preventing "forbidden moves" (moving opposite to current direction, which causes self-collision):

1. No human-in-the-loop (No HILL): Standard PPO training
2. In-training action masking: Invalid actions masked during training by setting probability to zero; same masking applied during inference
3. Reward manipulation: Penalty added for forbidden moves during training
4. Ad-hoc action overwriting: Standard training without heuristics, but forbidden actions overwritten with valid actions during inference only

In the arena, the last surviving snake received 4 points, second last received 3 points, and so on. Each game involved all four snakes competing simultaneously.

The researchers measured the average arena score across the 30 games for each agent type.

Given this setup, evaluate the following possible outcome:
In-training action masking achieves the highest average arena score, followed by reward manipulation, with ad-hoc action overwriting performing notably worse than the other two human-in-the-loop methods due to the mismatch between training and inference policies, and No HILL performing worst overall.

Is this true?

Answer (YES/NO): NO